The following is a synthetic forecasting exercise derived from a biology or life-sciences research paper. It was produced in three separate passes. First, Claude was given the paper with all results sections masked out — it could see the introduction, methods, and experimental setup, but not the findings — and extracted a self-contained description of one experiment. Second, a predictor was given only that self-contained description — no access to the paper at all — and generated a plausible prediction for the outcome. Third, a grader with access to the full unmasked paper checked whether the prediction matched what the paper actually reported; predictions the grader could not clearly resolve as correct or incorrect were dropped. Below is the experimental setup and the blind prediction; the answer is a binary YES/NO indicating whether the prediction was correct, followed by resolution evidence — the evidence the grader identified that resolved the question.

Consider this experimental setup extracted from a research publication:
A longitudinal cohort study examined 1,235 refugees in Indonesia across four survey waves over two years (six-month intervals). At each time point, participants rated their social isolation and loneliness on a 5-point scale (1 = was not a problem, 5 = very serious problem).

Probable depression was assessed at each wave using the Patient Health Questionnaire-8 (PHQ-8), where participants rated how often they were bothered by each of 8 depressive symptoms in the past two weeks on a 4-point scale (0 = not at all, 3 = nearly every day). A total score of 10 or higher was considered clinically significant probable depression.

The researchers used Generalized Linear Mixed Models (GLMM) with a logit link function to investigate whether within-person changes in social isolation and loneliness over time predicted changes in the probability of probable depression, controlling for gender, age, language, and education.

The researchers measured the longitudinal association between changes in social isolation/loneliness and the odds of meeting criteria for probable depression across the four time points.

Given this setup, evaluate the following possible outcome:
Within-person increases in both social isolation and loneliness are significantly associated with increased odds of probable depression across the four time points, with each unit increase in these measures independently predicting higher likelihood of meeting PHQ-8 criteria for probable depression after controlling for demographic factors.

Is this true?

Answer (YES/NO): NO